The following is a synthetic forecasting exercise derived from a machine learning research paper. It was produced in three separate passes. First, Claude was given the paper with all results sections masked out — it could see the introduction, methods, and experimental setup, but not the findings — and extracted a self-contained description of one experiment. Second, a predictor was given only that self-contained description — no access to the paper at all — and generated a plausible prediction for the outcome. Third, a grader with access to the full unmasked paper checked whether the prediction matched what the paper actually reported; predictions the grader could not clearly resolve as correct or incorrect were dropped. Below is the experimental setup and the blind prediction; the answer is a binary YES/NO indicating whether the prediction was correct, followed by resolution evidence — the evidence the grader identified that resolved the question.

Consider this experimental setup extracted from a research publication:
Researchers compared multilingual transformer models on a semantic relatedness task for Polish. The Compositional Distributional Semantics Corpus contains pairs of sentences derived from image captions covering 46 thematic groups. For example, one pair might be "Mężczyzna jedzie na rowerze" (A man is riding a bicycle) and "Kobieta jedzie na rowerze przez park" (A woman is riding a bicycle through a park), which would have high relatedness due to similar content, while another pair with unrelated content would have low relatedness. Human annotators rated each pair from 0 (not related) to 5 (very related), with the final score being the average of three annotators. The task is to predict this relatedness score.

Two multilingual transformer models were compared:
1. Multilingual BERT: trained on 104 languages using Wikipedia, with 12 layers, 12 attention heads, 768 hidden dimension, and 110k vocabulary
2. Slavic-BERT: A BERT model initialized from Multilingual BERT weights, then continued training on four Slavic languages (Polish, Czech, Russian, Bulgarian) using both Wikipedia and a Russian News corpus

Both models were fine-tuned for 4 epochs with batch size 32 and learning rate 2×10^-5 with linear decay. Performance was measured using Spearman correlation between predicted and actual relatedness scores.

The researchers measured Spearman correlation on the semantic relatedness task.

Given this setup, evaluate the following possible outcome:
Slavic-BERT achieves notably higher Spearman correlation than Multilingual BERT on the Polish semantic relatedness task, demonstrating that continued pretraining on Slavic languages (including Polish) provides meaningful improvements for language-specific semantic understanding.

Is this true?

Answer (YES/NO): NO